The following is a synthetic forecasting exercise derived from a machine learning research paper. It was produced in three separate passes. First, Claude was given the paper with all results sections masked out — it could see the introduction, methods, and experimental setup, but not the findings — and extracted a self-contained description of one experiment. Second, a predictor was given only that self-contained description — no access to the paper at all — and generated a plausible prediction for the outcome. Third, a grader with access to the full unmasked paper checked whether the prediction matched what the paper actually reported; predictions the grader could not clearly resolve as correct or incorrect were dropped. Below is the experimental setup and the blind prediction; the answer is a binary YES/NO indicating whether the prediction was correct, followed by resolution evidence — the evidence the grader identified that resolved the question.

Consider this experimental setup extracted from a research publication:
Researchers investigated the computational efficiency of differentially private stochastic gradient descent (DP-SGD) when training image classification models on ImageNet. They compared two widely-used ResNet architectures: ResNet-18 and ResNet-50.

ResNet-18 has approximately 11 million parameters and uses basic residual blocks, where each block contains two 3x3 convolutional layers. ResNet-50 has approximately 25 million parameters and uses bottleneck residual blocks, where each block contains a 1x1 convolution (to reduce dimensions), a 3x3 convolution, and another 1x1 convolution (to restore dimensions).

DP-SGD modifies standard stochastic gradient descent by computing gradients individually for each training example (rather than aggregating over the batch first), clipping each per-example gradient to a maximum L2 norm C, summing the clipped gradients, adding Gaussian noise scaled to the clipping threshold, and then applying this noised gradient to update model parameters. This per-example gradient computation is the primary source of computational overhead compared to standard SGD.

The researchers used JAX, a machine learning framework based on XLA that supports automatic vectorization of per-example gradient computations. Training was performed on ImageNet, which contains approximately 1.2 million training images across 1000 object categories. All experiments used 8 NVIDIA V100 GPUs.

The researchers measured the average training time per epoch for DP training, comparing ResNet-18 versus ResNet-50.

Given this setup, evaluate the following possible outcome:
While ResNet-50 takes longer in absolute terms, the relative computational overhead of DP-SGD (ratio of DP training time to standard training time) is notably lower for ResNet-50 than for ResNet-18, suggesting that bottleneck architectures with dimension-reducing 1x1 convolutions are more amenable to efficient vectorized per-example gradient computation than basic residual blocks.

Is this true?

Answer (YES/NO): NO